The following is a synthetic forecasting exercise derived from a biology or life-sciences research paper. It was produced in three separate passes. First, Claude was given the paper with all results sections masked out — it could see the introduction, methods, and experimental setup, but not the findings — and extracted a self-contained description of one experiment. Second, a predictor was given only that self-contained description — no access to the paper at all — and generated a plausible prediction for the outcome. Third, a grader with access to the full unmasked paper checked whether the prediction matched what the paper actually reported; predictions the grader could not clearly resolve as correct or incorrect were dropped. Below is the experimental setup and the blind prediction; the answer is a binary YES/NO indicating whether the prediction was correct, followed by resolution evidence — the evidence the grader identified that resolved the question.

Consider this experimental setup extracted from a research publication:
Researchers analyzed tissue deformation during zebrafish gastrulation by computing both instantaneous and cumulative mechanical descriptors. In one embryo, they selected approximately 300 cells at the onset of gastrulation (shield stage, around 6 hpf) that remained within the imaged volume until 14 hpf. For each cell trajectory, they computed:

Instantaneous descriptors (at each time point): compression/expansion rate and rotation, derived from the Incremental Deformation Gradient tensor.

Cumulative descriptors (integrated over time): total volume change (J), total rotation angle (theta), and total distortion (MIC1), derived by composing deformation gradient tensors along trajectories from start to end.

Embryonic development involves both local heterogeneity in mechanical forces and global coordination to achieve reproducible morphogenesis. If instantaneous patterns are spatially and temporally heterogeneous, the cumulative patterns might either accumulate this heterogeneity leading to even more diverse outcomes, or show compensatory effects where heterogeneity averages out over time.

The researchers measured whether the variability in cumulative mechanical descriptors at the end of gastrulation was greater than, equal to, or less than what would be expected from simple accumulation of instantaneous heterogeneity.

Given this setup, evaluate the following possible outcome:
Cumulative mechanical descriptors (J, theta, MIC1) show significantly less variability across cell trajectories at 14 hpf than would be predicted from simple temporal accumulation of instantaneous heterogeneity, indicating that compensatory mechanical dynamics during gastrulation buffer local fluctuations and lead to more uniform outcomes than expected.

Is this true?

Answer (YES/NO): YES